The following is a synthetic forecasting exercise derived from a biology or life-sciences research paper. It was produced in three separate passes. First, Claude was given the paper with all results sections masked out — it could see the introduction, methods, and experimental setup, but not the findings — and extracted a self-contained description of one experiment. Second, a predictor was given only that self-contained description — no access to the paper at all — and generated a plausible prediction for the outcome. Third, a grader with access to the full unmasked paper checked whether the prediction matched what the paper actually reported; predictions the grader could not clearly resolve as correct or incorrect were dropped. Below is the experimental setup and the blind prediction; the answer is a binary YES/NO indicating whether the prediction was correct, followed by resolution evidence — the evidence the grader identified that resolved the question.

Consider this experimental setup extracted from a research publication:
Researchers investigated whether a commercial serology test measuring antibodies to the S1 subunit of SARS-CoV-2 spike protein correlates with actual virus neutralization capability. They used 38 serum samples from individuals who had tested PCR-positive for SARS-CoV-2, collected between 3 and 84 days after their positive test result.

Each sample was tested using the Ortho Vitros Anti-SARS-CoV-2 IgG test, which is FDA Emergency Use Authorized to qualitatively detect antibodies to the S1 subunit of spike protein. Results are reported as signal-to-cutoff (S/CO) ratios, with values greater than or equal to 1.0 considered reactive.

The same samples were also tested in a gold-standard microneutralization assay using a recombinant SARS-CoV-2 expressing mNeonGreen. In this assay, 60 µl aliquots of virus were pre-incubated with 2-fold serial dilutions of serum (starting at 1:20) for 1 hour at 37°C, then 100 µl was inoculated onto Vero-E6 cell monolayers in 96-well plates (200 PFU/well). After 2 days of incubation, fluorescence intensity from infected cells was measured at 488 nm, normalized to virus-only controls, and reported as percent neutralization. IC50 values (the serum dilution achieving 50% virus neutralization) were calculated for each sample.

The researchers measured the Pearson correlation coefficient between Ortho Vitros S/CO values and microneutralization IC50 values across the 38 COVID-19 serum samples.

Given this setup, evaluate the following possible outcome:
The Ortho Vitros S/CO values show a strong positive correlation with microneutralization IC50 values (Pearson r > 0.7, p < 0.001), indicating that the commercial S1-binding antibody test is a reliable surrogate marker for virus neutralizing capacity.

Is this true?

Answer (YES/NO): NO